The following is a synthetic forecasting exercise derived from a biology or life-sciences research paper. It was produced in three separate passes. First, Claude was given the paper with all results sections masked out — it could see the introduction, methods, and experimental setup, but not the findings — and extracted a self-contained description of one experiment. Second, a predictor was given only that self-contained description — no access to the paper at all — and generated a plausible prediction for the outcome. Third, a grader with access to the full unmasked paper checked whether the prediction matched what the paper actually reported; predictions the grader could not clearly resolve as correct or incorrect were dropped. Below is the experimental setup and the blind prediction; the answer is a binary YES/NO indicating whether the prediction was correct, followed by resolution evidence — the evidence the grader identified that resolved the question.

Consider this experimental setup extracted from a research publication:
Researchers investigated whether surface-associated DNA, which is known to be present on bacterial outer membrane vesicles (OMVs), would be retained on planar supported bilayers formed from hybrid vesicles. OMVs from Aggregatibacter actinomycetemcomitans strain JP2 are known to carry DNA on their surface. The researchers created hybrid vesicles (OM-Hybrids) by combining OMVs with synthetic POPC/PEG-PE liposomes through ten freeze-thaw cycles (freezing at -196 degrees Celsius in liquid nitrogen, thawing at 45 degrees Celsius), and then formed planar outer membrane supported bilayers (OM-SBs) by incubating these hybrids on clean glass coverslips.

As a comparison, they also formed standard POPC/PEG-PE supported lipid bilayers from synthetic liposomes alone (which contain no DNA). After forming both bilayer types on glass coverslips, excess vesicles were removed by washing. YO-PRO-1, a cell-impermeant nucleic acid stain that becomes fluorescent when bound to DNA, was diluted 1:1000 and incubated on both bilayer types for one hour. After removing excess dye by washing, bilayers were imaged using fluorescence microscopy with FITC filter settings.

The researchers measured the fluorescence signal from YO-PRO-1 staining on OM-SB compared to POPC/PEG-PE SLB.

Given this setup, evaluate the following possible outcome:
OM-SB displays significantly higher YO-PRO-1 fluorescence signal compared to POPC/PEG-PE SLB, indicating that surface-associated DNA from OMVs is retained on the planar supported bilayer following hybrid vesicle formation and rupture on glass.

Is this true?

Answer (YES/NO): YES